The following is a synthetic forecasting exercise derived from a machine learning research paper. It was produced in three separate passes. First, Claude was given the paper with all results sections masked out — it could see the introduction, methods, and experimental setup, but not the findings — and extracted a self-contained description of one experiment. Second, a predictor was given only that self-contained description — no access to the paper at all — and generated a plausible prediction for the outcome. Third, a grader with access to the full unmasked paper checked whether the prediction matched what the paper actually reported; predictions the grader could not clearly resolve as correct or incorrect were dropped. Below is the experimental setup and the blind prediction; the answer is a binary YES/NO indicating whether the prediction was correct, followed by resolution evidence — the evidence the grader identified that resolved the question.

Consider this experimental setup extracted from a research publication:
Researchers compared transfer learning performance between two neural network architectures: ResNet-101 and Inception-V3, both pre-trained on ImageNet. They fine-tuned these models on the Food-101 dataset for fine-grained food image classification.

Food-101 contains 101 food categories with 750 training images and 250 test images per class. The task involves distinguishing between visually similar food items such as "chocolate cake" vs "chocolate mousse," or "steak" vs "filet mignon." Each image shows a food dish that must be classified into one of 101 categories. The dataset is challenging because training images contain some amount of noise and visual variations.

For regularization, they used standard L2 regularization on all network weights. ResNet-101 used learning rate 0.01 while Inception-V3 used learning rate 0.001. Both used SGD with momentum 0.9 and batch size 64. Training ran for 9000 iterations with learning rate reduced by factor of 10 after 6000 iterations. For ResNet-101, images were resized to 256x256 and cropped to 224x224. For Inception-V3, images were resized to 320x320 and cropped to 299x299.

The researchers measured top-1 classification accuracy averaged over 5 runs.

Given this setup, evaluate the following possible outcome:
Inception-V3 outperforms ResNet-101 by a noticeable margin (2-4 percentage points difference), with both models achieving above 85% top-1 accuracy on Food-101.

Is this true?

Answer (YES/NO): NO